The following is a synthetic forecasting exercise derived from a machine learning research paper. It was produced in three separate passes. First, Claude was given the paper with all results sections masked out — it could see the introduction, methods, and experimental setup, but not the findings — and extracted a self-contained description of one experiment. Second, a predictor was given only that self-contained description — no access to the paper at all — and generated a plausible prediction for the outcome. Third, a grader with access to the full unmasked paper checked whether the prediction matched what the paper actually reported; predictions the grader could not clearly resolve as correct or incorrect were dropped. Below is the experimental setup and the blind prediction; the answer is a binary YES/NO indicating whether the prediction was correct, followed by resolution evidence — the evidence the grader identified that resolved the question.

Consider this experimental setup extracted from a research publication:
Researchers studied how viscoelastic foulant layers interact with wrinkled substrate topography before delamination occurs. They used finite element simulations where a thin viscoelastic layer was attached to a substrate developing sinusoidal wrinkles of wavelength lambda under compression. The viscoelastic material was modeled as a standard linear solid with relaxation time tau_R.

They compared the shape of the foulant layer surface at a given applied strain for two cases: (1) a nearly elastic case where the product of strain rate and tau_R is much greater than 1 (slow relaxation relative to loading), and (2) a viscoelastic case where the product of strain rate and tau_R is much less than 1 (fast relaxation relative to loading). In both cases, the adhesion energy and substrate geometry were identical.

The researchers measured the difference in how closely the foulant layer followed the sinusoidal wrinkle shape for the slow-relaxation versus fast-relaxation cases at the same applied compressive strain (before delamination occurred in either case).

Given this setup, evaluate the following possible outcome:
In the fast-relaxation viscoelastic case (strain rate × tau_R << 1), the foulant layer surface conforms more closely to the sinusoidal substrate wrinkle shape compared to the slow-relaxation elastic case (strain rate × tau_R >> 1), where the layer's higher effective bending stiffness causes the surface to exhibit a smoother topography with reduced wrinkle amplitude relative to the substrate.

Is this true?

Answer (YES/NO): YES